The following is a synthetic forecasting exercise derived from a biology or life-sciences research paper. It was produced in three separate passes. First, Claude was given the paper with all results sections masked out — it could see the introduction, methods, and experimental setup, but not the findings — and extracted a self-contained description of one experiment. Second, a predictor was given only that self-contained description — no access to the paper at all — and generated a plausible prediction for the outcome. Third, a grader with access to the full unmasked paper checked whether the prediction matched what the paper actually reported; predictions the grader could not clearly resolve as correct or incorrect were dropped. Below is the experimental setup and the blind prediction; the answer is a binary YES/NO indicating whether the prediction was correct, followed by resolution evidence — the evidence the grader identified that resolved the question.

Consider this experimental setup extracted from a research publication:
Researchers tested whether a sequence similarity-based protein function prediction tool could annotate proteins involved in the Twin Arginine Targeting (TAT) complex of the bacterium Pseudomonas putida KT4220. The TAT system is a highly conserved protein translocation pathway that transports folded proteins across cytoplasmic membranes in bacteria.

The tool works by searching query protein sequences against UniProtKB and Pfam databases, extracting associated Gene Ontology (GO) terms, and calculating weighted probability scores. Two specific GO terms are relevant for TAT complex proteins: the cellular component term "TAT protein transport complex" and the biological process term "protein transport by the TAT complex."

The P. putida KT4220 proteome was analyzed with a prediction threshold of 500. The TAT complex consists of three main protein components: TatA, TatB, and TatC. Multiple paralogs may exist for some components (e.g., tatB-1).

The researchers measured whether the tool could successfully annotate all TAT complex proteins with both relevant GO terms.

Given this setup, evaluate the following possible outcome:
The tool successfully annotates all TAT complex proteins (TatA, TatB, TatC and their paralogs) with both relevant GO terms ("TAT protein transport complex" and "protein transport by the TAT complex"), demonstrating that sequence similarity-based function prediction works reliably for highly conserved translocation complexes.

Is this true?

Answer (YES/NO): NO